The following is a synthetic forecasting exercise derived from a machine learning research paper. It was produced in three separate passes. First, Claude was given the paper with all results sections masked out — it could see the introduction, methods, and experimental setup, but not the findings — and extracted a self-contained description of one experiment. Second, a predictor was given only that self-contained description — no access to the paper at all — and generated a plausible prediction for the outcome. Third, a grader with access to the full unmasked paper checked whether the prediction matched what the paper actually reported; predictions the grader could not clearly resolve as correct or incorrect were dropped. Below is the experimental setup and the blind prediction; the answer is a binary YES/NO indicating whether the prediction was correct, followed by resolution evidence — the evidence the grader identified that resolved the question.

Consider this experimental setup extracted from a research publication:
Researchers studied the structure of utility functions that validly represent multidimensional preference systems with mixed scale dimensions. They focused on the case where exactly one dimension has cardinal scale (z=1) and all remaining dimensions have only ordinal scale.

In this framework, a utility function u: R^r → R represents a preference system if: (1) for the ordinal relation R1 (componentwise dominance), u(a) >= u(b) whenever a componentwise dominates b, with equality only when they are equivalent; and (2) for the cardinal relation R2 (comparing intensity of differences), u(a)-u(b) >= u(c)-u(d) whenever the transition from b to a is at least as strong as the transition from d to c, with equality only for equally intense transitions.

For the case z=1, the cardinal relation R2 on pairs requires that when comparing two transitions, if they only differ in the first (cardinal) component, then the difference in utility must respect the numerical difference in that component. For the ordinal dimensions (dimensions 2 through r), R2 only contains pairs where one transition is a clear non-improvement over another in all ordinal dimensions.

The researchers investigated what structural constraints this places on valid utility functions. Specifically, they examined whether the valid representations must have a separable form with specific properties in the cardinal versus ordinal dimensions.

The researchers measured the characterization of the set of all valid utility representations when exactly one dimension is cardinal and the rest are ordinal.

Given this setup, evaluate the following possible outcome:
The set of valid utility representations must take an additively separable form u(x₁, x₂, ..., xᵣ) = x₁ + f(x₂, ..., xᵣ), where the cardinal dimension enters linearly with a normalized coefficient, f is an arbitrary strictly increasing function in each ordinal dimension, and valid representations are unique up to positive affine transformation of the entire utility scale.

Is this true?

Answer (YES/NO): NO